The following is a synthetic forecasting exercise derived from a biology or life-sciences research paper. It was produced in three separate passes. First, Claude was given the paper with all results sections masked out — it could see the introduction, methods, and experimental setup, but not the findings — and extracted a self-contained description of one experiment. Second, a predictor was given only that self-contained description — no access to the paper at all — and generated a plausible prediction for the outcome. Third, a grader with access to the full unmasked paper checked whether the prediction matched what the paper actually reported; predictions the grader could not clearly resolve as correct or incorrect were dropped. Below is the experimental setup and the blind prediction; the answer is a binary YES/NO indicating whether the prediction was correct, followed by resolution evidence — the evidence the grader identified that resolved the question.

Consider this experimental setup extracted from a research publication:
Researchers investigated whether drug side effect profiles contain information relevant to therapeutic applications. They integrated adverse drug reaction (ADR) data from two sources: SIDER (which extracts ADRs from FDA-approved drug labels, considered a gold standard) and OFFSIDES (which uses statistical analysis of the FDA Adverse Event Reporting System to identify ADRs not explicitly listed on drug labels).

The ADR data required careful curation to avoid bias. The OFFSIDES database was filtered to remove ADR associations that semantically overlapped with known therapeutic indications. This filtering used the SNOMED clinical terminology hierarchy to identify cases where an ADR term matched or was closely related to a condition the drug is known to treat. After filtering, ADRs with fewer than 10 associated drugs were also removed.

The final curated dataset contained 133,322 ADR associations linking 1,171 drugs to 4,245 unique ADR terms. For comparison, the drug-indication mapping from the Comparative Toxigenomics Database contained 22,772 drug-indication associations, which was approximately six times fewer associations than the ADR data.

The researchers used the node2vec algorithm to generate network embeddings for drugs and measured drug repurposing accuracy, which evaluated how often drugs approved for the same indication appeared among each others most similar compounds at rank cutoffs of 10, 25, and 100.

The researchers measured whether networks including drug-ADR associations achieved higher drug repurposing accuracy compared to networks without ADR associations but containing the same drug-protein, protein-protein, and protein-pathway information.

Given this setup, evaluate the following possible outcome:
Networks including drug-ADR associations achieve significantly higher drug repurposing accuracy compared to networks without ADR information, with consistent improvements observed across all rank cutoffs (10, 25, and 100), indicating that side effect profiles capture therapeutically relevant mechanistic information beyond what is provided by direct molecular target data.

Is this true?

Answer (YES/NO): YES